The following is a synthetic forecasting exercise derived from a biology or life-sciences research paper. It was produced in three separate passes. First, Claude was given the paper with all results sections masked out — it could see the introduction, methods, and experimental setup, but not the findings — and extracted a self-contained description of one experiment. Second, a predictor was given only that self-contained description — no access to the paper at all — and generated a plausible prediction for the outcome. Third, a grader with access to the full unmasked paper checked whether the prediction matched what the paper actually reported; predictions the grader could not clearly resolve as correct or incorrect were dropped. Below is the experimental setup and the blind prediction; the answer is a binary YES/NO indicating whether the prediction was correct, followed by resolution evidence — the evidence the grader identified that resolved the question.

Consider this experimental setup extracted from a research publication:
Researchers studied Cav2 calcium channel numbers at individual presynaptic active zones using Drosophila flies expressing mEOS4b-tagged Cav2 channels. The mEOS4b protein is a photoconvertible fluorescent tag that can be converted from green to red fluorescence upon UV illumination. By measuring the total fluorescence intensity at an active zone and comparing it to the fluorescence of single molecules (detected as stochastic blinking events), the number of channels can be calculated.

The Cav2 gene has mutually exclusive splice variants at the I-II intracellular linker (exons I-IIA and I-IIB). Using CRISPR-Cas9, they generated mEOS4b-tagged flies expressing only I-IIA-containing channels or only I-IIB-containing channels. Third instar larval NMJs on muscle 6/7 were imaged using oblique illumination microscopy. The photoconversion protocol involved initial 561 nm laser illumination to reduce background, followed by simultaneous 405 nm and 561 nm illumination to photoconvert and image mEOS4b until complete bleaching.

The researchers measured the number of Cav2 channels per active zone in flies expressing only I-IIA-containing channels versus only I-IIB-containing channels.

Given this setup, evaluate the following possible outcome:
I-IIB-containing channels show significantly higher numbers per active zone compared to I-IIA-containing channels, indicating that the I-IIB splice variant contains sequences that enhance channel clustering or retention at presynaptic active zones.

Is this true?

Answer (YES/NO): YES